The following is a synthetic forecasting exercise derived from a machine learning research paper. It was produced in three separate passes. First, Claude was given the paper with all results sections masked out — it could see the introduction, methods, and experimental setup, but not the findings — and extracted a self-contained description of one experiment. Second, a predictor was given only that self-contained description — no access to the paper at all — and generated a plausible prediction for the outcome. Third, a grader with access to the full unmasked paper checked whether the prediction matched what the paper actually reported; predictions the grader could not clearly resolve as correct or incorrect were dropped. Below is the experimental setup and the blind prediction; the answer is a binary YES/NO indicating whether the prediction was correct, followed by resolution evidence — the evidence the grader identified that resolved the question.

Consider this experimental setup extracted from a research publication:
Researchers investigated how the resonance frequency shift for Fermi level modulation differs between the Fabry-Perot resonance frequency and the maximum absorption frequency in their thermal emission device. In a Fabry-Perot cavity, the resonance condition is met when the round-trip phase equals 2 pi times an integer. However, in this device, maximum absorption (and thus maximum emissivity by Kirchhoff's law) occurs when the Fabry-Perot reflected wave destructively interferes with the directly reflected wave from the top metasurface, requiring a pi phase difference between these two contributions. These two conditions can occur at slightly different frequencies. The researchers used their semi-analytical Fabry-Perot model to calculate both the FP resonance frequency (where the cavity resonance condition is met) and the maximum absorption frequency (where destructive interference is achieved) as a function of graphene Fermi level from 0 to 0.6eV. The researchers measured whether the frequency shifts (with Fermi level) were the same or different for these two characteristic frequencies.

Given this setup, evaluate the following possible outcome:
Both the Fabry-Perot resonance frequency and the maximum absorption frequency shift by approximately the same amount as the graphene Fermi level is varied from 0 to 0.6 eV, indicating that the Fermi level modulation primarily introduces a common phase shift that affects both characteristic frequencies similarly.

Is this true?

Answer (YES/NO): NO